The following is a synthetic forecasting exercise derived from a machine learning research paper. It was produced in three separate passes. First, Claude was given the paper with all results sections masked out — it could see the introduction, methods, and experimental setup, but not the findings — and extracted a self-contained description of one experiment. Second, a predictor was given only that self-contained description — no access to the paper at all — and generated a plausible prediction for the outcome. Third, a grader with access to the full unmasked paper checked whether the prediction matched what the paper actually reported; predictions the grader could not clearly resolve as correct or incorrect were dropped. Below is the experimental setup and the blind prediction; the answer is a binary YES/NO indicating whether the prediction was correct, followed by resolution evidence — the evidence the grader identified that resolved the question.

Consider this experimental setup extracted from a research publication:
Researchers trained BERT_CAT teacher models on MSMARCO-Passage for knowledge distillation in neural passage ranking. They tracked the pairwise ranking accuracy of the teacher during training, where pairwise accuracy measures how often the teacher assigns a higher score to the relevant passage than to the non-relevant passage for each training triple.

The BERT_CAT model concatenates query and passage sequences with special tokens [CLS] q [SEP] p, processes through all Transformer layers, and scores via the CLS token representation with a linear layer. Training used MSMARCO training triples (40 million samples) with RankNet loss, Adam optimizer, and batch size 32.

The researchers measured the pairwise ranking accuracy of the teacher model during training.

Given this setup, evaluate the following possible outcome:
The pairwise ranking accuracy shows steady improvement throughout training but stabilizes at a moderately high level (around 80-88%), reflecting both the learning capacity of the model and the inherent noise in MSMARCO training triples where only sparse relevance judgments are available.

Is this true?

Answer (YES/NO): NO